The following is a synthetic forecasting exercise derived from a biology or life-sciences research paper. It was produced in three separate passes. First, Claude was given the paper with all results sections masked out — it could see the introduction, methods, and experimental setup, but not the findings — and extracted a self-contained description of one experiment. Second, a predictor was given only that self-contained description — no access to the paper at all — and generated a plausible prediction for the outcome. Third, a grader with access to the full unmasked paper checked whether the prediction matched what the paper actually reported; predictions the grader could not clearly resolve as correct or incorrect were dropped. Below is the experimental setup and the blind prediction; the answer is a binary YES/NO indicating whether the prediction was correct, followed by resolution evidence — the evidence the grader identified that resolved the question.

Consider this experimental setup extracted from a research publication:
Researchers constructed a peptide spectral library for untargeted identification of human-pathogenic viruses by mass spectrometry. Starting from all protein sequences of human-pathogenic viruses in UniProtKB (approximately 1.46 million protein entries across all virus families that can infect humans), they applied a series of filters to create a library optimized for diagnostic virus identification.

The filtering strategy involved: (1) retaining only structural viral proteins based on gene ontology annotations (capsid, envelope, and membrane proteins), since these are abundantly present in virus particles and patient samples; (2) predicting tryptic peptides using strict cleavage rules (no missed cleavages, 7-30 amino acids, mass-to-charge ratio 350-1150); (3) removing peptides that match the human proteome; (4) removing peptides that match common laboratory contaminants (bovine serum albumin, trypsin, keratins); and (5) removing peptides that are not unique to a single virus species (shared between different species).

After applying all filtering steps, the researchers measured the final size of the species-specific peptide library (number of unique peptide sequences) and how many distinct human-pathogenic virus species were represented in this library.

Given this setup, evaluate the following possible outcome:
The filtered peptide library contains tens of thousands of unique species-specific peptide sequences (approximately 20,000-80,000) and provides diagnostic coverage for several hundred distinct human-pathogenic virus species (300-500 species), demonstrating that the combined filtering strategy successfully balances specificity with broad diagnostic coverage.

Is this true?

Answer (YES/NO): NO